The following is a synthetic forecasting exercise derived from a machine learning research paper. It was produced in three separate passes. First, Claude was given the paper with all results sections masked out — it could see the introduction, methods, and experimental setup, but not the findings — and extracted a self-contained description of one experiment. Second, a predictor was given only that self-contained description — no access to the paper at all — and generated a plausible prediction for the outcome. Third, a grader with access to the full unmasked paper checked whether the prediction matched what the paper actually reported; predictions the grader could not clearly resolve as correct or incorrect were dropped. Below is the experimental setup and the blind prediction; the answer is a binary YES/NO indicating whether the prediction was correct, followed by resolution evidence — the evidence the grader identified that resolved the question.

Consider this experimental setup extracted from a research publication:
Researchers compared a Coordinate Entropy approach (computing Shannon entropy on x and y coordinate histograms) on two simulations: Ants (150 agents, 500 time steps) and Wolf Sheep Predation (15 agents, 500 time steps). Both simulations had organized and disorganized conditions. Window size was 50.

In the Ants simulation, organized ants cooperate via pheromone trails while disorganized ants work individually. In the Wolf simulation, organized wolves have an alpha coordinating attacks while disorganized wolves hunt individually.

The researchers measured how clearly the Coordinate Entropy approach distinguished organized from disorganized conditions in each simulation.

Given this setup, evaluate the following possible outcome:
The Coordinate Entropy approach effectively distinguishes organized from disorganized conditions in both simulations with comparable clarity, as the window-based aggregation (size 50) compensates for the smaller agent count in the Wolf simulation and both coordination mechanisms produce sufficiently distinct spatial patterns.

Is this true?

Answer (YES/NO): NO